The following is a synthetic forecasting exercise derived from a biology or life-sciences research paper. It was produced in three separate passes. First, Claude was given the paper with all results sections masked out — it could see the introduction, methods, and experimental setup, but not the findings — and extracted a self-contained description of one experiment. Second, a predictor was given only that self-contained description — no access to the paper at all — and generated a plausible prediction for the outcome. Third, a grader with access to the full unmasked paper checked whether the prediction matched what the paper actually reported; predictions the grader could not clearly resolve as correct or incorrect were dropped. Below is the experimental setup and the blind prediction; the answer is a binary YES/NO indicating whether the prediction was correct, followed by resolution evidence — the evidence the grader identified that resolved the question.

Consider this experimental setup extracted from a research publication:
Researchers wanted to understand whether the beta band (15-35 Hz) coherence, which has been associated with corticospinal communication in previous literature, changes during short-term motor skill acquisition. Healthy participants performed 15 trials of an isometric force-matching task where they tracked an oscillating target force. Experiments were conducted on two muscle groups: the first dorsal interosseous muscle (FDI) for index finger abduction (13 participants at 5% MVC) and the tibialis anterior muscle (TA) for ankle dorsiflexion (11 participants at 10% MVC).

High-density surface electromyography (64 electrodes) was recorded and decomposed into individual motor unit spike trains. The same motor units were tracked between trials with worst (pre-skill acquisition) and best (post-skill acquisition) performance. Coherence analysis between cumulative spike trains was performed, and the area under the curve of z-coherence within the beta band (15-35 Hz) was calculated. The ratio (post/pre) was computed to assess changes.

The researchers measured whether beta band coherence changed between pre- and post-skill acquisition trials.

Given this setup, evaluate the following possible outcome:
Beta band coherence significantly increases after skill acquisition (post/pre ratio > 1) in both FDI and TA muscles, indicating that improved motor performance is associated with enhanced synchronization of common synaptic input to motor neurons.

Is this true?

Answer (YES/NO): NO